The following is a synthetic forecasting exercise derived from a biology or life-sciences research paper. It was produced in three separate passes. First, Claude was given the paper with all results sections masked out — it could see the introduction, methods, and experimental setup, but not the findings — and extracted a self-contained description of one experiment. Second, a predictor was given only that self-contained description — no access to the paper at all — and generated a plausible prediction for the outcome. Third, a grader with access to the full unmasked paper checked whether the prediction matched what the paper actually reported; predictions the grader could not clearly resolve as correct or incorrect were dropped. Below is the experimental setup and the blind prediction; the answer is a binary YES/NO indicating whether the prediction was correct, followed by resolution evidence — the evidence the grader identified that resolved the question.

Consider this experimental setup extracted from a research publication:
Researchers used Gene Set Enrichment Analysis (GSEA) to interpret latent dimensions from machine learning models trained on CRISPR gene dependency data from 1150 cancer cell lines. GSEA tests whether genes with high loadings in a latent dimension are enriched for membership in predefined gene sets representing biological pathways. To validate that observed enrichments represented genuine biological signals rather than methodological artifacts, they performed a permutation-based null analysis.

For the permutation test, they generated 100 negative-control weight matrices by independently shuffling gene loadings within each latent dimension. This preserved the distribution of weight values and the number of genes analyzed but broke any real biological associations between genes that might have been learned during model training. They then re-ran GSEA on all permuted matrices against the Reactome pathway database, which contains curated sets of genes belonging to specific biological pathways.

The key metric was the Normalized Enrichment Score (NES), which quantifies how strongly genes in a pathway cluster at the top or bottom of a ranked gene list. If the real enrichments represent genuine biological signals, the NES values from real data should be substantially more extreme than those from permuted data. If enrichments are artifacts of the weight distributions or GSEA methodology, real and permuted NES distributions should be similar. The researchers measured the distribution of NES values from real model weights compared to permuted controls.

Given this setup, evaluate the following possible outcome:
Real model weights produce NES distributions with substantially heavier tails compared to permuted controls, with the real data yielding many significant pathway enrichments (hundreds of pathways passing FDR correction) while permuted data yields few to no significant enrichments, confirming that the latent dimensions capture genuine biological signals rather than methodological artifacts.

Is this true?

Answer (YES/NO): YES